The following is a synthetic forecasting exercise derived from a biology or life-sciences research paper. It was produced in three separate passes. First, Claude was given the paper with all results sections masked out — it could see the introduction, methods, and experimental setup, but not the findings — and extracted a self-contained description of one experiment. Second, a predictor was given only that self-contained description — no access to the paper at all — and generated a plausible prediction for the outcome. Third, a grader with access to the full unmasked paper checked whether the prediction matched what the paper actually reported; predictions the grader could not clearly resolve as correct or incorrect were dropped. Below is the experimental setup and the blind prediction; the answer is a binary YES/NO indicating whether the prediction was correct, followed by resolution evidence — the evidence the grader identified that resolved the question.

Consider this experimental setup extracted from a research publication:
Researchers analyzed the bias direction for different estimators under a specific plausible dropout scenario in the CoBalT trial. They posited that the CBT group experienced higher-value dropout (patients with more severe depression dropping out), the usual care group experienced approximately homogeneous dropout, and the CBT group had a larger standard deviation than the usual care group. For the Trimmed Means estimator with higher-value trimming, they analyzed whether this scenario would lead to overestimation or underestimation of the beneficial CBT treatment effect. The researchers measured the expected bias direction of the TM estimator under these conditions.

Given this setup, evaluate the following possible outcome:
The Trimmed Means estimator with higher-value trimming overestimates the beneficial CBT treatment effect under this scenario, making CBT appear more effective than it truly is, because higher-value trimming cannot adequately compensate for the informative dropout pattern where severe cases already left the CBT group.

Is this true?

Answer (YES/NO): YES